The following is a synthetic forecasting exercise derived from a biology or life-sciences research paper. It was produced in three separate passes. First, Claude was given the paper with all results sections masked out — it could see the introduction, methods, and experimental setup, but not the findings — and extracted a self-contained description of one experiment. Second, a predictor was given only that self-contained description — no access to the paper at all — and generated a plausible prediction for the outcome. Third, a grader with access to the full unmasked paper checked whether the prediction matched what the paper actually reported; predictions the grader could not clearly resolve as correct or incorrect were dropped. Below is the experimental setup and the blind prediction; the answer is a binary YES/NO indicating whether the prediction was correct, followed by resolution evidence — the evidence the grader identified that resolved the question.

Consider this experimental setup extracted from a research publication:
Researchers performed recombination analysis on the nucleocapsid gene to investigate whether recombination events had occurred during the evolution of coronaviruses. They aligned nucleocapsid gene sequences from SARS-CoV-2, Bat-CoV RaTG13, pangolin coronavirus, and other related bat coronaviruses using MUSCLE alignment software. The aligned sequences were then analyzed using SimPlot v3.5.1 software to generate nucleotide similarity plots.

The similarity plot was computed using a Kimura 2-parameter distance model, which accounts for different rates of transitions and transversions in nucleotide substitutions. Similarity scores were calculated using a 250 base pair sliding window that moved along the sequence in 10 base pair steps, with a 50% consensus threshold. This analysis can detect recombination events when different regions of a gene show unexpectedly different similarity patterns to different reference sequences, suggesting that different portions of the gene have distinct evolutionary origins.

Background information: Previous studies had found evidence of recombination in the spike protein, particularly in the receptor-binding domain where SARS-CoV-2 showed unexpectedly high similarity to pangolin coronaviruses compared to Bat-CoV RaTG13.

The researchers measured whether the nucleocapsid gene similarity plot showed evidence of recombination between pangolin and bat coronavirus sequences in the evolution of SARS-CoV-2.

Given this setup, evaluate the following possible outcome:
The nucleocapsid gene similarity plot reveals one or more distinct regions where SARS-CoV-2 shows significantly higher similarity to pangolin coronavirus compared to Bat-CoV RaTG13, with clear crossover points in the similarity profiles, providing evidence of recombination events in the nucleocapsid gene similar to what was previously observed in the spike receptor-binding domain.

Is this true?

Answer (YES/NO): NO